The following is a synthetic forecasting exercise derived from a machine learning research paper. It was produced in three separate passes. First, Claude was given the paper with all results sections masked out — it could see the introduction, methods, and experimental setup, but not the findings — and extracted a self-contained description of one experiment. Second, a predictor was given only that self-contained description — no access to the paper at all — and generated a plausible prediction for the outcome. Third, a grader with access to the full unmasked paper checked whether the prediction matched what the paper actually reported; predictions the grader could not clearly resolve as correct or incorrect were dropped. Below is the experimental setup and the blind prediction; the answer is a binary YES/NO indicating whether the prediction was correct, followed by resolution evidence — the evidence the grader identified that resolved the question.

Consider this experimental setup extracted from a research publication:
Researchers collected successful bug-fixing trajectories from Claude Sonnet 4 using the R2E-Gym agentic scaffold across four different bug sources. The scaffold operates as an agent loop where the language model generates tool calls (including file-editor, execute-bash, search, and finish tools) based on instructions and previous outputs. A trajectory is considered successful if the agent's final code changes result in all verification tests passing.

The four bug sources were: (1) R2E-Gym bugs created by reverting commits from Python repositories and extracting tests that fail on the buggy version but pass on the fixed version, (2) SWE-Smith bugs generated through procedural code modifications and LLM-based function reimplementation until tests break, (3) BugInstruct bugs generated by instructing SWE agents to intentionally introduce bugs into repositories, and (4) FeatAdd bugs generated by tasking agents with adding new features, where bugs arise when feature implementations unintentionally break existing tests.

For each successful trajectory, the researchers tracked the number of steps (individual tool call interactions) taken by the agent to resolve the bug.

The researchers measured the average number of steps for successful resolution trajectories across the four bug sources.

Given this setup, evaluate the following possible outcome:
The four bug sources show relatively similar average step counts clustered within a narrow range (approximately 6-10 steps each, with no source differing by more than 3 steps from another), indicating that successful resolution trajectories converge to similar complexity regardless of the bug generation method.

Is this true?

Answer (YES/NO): NO